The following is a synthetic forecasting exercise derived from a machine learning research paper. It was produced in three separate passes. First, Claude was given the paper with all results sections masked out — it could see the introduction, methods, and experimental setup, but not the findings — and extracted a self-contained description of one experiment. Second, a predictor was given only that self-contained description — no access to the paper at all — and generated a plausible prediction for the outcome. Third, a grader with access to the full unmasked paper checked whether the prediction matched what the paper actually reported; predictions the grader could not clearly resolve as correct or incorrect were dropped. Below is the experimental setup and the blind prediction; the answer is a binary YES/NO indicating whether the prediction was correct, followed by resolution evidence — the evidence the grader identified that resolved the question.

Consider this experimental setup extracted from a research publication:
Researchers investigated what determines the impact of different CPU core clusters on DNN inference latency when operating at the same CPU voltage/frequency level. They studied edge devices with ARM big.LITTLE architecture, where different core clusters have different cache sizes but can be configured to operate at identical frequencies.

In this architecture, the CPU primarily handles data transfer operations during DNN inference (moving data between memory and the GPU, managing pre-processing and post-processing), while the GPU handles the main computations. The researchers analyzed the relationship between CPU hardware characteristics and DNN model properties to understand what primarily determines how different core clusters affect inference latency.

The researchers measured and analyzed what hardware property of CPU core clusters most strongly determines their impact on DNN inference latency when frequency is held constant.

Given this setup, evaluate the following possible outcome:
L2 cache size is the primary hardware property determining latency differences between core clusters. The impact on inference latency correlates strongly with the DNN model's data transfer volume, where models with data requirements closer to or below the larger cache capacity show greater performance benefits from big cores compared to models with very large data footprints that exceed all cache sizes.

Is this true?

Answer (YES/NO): NO